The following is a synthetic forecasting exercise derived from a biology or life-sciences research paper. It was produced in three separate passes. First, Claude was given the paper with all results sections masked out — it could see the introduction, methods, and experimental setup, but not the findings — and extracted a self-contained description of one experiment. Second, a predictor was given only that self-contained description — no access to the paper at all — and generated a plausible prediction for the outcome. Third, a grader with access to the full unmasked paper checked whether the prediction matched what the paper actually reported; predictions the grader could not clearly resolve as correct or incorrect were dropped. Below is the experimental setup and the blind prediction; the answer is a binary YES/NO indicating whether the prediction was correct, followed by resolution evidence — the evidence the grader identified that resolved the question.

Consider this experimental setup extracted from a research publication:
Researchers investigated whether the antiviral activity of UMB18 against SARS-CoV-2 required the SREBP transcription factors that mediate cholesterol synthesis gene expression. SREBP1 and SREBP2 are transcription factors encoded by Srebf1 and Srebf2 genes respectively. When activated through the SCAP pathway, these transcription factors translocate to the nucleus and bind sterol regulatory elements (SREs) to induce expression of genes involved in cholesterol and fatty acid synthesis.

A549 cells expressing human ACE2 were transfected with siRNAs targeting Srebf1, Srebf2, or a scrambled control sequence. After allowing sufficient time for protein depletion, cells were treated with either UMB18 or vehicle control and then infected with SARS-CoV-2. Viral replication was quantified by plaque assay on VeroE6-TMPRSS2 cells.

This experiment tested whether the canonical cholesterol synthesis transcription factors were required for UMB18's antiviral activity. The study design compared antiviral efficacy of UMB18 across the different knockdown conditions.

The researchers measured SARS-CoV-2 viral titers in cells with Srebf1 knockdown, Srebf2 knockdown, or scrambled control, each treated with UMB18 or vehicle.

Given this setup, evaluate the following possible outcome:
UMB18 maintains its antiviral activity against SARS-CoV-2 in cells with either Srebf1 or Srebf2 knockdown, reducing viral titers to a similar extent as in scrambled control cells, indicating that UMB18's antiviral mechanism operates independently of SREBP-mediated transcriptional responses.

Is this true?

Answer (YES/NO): NO